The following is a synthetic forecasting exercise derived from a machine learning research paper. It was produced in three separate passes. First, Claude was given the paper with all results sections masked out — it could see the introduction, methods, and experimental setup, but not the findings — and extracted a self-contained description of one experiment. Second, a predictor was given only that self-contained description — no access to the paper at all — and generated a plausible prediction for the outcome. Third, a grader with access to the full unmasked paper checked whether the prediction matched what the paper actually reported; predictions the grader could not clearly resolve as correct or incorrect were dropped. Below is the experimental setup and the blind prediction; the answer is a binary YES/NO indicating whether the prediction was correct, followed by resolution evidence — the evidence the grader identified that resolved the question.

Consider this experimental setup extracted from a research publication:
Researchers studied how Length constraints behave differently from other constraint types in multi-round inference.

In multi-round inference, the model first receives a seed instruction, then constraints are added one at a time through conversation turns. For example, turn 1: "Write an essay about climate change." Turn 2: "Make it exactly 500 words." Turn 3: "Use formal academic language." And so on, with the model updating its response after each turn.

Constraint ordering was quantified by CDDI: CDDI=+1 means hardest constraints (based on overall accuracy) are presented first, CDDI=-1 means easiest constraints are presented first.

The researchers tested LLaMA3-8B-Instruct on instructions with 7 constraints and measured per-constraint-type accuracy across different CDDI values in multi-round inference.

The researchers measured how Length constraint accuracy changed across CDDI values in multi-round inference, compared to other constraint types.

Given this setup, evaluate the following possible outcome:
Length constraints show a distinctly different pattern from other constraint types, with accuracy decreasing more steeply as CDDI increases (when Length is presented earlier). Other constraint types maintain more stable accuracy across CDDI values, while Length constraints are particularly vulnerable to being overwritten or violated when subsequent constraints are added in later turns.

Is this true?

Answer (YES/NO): YES